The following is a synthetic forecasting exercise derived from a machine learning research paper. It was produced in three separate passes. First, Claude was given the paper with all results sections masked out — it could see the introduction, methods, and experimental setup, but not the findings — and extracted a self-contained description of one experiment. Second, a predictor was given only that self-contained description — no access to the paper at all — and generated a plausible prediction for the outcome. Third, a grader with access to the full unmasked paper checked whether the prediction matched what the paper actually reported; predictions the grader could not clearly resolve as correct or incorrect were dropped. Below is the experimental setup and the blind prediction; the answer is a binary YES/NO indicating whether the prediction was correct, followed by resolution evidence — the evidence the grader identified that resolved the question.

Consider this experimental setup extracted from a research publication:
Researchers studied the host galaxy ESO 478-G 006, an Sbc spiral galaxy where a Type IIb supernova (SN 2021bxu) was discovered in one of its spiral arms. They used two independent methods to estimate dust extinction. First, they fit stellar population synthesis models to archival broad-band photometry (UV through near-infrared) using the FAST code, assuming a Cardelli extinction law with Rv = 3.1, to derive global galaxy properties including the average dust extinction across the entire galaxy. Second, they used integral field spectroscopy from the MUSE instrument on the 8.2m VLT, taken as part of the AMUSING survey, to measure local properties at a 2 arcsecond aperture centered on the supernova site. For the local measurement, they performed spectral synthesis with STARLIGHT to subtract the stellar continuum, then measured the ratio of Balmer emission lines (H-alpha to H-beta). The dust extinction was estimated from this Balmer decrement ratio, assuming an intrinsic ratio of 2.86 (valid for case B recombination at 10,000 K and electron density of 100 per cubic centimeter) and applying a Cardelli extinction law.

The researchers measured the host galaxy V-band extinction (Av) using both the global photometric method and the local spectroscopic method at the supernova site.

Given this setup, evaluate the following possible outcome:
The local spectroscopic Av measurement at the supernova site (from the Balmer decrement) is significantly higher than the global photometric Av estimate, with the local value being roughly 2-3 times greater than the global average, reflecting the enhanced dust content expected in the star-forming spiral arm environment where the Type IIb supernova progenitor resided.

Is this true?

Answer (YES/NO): NO